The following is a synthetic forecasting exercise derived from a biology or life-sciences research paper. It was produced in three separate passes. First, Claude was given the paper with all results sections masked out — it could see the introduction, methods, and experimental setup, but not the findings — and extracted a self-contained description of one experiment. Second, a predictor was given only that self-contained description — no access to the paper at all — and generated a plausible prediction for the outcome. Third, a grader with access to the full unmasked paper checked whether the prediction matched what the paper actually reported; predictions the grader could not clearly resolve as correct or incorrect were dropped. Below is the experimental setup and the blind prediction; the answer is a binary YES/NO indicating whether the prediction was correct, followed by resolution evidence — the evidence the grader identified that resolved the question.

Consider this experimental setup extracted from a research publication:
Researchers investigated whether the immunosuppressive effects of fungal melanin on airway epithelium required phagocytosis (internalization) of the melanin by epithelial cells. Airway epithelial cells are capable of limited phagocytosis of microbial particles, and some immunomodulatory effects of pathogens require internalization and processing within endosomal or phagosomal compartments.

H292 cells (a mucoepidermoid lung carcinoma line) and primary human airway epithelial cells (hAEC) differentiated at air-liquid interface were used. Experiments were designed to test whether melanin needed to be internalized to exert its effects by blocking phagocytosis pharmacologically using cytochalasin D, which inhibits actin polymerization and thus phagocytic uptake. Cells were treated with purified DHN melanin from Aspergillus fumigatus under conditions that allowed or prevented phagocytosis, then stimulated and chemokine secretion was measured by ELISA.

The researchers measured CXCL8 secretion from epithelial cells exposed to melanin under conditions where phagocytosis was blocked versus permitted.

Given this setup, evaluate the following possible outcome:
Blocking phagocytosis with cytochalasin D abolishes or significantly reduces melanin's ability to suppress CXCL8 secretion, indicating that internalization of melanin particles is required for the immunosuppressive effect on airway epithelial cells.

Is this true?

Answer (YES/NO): NO